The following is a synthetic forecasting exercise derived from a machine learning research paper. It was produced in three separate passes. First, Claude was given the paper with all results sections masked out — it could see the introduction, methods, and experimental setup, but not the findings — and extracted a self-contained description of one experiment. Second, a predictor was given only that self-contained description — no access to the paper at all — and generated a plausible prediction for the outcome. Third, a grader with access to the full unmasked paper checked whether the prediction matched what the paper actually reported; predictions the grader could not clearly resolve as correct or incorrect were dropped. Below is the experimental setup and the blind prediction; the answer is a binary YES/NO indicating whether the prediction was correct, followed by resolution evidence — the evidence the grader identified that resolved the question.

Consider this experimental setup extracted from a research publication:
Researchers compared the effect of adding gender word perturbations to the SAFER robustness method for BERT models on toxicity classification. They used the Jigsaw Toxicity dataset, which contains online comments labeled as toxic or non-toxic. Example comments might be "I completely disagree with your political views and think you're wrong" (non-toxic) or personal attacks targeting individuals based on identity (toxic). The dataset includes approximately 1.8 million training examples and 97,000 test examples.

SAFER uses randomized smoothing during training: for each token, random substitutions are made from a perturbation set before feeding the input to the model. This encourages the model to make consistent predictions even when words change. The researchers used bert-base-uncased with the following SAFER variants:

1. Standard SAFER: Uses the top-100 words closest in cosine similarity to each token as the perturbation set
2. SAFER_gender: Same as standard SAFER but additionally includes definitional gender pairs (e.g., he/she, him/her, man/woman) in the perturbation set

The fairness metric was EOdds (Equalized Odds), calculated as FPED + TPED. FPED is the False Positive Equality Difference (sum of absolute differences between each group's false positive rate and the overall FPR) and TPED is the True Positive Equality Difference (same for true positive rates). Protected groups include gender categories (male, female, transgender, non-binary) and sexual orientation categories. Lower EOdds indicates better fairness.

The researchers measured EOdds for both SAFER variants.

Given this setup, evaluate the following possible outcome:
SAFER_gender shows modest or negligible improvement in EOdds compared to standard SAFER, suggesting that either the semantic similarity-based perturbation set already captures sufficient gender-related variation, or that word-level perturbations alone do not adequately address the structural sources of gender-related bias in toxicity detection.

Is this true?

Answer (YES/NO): NO